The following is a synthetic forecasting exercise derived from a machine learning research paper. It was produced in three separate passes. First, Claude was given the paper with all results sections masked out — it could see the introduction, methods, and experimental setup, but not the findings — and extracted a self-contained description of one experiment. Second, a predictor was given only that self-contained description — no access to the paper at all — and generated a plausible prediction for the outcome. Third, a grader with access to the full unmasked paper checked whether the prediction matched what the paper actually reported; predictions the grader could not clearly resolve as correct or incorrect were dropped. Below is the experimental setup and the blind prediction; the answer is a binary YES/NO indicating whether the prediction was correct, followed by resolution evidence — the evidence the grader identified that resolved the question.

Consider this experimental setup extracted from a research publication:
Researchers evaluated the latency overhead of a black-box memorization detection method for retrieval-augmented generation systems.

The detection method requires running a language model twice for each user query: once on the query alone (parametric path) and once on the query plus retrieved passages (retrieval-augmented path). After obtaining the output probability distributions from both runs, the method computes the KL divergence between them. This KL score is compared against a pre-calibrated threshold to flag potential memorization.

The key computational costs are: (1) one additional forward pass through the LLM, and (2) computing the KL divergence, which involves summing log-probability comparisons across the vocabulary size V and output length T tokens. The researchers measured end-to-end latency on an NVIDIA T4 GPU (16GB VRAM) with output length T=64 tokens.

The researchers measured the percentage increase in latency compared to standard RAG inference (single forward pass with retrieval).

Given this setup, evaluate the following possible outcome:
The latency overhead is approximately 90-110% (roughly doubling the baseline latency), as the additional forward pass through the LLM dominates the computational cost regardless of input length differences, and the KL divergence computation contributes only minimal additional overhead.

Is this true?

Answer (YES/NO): NO